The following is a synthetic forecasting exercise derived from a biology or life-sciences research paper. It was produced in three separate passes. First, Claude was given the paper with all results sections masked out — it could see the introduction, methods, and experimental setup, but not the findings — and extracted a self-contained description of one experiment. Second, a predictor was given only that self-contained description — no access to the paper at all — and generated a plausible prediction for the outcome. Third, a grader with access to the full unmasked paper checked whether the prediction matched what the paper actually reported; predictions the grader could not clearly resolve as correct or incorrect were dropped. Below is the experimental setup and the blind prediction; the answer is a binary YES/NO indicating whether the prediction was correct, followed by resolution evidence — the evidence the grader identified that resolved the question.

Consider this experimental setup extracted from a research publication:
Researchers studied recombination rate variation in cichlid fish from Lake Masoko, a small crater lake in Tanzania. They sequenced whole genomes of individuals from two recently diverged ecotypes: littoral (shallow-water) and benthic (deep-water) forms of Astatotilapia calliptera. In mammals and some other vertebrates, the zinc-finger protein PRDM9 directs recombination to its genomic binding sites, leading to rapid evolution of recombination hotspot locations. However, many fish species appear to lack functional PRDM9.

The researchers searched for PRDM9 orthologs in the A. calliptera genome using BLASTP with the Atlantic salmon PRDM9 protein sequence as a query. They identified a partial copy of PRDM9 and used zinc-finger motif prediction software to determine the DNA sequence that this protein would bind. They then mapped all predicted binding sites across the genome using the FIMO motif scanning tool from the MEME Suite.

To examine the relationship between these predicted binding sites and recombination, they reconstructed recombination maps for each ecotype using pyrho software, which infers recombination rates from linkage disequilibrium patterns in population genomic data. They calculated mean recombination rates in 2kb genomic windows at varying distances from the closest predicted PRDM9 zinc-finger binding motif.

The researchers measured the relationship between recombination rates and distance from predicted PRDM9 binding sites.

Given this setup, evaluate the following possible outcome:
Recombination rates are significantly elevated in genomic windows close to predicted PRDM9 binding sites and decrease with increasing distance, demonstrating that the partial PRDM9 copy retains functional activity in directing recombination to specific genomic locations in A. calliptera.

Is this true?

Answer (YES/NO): NO